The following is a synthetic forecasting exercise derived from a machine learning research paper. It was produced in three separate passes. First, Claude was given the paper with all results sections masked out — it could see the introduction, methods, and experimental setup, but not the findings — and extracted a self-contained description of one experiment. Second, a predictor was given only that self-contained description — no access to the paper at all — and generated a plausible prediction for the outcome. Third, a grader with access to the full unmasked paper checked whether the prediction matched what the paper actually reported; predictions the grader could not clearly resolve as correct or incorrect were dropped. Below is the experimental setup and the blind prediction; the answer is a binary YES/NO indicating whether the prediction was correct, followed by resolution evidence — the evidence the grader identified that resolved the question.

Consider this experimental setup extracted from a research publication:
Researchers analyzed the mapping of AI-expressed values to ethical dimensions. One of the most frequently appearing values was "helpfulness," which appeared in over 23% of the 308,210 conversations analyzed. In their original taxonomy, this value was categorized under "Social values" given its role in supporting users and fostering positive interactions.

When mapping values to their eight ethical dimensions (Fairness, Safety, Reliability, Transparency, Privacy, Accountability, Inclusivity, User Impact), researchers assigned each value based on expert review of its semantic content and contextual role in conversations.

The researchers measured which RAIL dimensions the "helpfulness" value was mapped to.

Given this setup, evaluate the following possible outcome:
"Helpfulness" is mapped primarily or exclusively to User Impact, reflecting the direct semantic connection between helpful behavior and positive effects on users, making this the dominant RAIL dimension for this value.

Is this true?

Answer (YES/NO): NO